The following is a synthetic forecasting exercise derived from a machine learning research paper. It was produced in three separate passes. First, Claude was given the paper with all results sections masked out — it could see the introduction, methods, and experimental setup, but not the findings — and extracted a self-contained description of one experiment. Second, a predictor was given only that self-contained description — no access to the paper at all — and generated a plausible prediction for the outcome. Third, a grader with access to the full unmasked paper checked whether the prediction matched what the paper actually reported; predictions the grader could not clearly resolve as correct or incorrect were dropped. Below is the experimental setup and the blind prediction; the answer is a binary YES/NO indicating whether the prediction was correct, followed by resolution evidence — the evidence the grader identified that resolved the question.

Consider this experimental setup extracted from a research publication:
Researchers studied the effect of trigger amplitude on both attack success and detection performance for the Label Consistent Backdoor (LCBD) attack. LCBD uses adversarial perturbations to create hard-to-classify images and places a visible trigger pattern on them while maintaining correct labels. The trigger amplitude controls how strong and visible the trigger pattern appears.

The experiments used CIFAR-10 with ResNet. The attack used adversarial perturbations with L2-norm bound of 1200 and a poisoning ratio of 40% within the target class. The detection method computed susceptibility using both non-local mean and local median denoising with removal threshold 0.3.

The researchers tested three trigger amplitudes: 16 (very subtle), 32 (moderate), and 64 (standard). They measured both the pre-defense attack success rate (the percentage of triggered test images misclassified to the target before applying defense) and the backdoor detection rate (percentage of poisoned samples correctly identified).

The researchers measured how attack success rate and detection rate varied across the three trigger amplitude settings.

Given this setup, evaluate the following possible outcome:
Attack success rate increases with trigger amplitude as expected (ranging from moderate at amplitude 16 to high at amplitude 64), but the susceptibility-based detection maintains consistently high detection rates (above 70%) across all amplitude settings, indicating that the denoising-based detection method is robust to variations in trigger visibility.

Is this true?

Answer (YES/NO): NO